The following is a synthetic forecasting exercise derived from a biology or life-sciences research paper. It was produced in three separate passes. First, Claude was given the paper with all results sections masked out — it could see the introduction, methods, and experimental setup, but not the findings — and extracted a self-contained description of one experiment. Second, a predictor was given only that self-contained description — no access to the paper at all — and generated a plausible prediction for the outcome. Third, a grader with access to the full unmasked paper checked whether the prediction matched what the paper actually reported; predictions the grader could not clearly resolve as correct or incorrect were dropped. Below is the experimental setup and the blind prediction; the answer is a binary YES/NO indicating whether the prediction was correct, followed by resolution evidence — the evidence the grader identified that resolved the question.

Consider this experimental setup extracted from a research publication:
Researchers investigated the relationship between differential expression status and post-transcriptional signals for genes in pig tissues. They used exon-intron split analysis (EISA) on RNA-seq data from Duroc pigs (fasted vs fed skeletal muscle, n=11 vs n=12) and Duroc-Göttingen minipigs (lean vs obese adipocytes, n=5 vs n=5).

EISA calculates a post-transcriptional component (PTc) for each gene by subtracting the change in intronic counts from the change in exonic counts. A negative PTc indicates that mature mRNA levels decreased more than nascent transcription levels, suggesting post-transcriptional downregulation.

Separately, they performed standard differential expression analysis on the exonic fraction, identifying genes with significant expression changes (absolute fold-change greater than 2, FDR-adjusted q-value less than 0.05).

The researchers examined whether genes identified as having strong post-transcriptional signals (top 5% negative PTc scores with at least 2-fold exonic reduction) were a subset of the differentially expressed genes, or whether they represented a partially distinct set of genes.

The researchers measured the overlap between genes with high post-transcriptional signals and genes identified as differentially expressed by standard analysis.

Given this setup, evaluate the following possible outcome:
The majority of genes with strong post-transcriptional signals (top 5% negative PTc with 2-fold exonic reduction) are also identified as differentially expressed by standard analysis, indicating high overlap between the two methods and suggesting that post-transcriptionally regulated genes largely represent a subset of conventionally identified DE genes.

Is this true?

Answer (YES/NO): NO